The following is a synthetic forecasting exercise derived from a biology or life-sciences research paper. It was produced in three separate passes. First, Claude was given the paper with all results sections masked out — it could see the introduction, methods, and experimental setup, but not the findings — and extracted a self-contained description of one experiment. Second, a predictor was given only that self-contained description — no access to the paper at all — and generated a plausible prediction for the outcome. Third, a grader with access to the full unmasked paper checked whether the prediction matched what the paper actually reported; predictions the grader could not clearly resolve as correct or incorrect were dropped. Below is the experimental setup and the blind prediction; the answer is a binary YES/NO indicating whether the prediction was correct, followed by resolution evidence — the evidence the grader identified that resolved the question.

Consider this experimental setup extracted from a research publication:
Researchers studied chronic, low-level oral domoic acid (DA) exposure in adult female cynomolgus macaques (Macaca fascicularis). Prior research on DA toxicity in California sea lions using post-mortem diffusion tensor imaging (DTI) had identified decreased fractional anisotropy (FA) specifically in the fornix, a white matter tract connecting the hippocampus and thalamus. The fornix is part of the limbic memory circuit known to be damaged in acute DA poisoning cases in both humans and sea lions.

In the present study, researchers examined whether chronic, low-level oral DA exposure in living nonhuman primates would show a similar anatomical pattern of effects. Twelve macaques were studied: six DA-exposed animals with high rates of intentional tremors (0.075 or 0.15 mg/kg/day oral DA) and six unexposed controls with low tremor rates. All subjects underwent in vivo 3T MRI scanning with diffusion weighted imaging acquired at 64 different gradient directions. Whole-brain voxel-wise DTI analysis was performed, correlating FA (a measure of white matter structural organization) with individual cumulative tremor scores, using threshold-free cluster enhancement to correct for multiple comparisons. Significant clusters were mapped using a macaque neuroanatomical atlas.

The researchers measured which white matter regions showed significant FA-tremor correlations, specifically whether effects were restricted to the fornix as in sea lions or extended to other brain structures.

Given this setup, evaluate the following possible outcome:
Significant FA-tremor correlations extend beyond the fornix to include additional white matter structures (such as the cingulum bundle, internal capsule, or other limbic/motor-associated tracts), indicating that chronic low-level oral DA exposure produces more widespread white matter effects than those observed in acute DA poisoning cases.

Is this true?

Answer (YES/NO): YES